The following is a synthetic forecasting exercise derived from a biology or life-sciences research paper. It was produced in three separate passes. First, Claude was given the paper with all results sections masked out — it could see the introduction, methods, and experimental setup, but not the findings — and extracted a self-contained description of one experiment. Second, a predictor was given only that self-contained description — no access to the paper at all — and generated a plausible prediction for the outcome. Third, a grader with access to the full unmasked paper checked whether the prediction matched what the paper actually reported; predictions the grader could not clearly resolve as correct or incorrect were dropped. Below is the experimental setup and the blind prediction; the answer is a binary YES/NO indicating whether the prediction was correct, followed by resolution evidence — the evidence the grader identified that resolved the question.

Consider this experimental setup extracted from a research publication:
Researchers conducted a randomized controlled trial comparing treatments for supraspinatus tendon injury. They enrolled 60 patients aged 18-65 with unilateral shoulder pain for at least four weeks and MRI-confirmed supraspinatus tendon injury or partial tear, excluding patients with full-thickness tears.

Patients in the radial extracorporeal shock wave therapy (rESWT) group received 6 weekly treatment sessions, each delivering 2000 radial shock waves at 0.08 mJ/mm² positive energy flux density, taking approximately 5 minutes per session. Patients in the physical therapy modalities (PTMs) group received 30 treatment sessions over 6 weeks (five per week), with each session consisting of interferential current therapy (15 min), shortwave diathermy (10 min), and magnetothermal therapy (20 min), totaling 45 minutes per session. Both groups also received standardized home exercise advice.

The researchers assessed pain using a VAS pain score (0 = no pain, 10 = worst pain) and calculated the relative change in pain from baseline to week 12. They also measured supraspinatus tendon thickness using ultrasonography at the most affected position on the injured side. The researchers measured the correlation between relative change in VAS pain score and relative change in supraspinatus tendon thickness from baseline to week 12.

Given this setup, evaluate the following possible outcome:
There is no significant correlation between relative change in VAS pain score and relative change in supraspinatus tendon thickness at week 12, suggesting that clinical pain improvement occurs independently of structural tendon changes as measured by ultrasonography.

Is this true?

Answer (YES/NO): YES